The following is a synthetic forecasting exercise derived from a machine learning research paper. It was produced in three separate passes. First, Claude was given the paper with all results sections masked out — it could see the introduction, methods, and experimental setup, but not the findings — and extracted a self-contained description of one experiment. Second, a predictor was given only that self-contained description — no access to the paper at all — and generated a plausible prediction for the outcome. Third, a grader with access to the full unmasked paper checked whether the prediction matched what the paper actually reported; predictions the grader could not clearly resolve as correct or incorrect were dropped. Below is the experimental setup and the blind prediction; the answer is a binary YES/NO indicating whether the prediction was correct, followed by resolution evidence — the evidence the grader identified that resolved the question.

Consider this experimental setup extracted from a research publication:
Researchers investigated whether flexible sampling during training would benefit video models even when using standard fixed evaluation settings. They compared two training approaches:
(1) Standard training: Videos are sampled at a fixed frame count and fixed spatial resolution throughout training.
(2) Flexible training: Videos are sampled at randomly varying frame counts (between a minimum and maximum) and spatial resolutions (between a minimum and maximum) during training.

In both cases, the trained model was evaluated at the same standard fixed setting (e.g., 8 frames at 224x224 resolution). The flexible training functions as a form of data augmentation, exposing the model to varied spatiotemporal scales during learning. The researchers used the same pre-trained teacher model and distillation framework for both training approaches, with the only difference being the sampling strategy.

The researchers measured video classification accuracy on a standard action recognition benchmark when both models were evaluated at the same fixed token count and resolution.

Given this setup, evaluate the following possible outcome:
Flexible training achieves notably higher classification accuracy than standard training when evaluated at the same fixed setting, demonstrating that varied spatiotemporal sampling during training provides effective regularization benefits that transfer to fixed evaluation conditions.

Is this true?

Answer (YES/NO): YES